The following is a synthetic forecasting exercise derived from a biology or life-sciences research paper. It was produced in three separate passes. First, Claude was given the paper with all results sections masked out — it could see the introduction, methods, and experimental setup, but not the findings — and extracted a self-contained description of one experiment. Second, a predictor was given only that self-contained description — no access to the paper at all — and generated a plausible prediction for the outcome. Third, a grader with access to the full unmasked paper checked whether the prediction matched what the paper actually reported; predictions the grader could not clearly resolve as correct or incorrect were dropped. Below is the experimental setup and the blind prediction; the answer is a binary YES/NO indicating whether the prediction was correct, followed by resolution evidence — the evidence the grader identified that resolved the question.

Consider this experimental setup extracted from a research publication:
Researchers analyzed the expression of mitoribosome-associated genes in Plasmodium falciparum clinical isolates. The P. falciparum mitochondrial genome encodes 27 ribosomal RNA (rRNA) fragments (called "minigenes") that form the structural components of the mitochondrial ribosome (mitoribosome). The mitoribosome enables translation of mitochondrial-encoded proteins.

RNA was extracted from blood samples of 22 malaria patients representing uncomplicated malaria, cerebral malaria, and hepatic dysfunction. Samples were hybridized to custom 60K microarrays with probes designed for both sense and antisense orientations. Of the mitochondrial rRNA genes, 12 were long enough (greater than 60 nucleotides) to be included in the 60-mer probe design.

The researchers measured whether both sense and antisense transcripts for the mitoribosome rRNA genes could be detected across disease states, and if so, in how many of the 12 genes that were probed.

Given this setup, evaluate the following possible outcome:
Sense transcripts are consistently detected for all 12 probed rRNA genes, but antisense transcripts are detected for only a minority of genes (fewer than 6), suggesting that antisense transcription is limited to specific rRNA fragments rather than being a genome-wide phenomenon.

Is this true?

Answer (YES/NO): NO